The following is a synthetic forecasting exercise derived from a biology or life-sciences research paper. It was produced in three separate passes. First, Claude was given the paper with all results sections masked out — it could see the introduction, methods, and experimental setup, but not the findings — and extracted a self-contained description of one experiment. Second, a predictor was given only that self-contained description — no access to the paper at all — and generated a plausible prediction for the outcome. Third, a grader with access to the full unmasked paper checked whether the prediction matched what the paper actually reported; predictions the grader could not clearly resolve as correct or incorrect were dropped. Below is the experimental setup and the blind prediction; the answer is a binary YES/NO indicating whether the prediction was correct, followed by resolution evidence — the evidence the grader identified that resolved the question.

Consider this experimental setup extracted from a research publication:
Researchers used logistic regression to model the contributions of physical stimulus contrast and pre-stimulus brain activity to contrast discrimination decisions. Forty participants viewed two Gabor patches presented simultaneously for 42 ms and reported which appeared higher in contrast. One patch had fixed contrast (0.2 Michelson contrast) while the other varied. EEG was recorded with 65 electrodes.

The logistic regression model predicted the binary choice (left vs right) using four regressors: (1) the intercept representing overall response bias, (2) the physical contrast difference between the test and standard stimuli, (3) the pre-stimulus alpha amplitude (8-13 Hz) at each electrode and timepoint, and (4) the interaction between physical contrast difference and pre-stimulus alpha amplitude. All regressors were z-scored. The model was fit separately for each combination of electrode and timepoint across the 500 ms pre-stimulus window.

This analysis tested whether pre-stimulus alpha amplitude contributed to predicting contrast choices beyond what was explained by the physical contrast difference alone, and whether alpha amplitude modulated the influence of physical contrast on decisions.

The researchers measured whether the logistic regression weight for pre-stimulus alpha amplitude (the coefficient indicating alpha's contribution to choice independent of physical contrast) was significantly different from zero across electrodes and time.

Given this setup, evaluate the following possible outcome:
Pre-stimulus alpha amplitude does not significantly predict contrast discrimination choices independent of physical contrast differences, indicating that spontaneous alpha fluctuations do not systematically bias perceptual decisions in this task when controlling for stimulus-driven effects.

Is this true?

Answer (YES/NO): NO